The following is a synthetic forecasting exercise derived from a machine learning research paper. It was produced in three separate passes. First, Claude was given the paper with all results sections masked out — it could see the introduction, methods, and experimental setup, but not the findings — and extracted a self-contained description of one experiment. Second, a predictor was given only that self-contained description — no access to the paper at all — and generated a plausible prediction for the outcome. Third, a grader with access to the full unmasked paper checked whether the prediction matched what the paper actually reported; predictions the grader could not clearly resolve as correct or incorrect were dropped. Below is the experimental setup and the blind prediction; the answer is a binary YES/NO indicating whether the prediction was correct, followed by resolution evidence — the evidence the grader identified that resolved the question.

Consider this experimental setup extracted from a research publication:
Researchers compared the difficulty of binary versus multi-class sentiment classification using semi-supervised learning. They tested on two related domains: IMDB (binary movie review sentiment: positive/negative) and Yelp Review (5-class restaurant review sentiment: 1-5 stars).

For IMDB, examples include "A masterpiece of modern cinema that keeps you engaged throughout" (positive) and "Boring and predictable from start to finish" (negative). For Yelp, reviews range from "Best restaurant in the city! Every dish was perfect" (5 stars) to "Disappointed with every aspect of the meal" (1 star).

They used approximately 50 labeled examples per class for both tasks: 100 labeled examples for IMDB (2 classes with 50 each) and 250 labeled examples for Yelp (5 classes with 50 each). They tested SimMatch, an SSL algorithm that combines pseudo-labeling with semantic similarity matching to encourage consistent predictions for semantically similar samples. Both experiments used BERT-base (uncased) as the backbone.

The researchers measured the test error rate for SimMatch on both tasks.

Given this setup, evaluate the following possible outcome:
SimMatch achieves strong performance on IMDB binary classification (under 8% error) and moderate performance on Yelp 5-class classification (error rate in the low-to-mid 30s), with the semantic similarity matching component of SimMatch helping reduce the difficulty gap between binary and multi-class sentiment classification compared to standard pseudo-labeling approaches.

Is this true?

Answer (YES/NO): NO